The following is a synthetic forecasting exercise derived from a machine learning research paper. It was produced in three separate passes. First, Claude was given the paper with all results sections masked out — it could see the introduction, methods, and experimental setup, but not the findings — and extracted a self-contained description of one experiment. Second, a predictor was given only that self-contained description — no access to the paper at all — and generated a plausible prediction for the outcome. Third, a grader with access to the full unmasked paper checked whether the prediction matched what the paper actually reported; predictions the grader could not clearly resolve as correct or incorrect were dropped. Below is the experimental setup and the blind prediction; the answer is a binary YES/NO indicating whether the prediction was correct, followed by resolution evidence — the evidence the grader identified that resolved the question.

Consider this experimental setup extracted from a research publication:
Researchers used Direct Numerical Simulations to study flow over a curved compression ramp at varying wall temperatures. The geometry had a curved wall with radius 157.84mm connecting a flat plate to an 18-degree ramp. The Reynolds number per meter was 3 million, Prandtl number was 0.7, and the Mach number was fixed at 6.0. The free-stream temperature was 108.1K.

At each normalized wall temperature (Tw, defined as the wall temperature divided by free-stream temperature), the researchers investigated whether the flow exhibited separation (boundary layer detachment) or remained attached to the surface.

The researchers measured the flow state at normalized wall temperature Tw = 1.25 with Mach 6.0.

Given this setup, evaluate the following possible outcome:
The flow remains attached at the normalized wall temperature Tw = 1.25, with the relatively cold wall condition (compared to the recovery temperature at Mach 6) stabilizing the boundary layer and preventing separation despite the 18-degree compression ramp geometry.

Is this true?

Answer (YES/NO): YES